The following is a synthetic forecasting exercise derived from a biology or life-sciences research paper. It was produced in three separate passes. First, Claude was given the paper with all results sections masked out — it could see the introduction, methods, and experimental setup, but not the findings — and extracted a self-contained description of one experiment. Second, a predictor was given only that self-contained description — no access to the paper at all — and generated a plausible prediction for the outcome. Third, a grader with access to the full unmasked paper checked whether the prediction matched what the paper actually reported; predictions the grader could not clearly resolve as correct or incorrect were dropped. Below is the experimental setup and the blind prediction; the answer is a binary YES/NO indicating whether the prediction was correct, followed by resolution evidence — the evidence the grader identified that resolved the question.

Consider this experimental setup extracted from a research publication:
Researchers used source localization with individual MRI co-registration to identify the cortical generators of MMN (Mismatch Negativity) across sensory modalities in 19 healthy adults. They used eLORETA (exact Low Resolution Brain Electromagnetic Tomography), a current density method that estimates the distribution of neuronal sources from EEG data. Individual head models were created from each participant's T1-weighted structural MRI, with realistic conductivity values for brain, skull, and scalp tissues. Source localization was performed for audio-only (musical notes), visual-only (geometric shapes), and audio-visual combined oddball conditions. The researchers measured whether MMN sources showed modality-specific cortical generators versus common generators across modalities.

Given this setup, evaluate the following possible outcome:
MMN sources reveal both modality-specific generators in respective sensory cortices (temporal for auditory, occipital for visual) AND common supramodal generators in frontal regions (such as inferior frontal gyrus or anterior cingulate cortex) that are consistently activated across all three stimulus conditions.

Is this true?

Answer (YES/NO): NO